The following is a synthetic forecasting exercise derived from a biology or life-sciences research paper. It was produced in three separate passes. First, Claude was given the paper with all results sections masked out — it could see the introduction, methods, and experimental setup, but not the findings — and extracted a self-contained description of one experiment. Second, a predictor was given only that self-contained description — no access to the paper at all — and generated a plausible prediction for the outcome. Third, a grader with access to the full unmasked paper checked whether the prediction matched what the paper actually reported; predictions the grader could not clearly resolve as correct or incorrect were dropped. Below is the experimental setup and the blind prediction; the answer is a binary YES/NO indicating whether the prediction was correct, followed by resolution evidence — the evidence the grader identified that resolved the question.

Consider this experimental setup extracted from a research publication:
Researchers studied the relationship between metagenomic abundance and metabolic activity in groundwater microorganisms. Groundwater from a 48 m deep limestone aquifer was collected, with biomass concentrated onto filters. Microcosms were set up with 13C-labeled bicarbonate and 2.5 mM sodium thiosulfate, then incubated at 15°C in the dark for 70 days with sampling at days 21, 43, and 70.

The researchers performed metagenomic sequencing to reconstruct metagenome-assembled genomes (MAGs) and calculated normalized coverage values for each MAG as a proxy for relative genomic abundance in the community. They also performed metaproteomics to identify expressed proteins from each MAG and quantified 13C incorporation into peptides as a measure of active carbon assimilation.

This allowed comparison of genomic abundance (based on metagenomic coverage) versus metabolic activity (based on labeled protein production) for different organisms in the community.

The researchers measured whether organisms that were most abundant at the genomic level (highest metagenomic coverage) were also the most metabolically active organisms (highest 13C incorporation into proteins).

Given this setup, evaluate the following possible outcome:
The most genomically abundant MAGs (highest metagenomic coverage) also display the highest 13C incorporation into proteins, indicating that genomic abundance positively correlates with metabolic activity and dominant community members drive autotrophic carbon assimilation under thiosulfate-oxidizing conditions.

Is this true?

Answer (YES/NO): NO